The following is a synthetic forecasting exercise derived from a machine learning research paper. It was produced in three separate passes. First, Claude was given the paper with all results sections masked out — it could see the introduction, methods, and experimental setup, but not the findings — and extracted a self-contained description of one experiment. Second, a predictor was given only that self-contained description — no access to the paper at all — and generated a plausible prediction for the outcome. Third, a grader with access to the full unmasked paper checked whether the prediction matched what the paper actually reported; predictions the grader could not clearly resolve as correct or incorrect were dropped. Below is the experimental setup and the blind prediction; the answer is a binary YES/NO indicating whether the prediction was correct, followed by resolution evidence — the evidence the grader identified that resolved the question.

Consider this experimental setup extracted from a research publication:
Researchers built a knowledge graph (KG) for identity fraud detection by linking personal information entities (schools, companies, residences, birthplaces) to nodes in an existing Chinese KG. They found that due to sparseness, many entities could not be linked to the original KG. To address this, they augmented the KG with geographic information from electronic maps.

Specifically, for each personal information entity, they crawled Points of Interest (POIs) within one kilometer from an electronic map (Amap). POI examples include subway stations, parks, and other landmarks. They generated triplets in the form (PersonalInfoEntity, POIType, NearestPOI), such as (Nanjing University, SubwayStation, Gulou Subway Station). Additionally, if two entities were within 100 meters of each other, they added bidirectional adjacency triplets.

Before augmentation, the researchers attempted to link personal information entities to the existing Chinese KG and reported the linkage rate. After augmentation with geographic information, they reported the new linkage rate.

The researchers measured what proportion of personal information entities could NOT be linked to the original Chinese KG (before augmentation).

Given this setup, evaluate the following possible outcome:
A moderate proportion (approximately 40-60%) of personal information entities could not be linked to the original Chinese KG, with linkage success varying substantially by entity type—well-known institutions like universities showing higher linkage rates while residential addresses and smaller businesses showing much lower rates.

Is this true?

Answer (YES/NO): NO